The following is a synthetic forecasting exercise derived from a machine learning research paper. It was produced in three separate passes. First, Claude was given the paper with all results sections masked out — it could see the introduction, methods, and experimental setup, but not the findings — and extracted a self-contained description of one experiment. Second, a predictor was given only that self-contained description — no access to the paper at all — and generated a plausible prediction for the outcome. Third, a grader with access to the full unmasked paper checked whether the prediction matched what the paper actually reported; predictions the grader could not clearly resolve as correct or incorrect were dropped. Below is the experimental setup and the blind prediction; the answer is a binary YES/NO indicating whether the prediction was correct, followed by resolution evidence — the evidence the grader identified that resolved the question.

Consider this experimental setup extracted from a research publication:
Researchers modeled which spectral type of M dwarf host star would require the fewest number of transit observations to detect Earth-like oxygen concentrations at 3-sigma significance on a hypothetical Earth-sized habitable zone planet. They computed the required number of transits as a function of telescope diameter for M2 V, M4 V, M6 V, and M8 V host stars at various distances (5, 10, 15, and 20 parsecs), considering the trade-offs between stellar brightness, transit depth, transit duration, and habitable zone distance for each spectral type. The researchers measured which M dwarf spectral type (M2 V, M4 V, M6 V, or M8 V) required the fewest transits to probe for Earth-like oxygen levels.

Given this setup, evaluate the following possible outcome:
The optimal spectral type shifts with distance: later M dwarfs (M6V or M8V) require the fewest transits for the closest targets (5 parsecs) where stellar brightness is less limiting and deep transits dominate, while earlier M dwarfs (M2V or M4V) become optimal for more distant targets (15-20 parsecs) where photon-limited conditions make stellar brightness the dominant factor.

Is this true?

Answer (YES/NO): NO